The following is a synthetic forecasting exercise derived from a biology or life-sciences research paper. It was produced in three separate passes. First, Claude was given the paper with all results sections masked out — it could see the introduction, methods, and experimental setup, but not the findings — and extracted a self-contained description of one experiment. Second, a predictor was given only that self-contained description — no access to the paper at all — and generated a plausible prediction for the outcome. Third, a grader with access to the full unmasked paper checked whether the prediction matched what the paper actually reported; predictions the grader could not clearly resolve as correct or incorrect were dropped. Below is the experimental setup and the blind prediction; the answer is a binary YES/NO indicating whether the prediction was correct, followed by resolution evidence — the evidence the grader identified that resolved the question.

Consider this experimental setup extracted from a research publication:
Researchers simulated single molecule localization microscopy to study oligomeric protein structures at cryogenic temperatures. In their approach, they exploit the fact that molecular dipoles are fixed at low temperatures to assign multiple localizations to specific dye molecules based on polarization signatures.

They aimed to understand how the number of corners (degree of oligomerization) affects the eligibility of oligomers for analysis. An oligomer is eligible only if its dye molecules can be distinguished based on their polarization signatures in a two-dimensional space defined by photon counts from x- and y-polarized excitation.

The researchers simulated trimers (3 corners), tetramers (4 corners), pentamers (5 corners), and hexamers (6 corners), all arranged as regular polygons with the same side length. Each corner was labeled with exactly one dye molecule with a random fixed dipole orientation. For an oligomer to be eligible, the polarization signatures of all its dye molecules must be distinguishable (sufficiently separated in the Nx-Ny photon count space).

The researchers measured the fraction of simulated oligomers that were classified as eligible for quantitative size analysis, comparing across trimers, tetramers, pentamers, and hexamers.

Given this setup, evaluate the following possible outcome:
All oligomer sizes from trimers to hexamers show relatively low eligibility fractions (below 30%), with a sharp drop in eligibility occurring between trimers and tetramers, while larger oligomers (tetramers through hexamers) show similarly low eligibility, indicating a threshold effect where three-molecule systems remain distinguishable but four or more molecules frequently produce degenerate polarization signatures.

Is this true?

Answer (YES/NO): NO